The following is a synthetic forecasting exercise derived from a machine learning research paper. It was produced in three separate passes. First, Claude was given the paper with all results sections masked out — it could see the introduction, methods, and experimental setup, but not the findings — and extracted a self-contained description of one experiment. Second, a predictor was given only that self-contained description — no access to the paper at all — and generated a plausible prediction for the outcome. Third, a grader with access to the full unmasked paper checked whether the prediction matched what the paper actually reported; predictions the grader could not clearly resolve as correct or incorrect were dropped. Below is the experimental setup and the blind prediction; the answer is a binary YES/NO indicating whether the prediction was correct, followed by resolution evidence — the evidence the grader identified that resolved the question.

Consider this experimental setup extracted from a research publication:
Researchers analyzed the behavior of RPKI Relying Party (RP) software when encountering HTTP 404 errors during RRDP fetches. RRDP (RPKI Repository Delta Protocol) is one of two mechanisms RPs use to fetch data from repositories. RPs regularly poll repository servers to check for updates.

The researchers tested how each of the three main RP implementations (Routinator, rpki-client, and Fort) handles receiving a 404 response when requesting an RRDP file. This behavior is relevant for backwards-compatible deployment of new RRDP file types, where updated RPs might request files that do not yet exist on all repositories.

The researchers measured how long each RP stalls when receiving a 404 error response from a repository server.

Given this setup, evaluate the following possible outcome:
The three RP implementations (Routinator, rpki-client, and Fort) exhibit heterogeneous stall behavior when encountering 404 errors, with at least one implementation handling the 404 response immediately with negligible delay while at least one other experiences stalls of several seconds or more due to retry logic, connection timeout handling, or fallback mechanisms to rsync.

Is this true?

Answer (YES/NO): YES